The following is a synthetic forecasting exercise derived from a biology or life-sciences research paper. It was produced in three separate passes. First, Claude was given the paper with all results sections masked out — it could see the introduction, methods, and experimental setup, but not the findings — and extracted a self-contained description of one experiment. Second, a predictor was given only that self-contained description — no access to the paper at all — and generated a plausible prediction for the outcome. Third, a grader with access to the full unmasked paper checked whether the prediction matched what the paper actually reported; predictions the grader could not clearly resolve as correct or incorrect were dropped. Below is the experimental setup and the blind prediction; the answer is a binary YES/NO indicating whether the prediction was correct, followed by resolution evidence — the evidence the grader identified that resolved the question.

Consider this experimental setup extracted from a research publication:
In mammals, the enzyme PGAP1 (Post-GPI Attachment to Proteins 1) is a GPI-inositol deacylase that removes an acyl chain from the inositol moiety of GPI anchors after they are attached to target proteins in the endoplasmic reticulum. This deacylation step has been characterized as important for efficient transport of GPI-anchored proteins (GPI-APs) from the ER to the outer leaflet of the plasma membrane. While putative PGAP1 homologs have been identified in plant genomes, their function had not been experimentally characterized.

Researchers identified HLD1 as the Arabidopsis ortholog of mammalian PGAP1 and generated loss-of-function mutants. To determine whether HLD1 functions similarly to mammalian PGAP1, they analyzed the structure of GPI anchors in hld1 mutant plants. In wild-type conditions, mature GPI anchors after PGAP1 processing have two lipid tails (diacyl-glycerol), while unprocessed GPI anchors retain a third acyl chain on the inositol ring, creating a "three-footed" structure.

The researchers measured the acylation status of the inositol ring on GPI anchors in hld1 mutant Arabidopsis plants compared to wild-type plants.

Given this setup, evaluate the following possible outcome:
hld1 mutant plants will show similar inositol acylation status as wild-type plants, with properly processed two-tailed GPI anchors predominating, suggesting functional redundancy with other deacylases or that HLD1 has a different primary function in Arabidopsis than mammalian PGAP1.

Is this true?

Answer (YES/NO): NO